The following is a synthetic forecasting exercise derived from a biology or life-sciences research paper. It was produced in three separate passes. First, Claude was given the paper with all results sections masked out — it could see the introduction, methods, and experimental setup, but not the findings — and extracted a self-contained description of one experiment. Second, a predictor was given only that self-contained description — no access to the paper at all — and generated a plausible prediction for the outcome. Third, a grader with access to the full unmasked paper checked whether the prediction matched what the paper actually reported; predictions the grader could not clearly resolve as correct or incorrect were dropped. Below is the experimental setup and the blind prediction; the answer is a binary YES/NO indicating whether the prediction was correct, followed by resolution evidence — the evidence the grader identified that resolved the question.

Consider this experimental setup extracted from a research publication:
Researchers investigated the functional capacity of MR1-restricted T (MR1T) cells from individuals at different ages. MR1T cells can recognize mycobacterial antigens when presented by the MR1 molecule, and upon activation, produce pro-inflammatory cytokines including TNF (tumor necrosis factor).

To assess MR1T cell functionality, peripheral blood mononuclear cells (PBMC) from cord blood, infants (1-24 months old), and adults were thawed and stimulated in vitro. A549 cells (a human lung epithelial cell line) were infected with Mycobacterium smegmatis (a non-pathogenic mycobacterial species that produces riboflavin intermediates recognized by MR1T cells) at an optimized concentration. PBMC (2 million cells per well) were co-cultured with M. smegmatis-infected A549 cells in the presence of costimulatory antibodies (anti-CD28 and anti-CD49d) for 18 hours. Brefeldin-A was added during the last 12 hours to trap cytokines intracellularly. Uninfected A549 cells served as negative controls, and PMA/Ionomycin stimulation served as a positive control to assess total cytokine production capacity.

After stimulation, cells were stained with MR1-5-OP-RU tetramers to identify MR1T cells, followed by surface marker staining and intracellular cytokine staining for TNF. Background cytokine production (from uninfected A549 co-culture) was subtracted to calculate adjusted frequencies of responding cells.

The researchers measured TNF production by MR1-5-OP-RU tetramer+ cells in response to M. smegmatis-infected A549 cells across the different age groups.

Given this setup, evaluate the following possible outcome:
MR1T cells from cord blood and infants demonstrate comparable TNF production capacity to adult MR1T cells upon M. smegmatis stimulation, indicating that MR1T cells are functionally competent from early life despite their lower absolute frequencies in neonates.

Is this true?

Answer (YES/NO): NO